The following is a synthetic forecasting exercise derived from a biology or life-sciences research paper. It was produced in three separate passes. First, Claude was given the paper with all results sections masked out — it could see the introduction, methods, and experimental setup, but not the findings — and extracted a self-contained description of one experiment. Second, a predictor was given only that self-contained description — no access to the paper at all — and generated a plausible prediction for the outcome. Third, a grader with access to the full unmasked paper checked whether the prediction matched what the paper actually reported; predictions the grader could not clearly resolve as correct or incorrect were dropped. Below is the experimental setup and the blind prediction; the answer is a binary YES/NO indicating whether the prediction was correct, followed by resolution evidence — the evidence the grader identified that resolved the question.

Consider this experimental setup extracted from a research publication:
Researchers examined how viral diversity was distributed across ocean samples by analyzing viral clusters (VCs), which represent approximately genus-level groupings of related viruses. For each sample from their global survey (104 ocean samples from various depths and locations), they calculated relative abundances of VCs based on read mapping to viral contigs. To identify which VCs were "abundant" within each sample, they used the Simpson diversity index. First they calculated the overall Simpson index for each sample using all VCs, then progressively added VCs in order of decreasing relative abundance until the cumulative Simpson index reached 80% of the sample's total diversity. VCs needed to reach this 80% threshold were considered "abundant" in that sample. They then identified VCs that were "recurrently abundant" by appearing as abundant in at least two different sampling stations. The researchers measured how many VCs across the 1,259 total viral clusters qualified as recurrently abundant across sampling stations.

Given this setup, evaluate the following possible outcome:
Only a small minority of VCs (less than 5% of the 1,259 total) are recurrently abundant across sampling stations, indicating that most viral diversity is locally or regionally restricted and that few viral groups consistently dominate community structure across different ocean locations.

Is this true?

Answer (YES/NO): YES